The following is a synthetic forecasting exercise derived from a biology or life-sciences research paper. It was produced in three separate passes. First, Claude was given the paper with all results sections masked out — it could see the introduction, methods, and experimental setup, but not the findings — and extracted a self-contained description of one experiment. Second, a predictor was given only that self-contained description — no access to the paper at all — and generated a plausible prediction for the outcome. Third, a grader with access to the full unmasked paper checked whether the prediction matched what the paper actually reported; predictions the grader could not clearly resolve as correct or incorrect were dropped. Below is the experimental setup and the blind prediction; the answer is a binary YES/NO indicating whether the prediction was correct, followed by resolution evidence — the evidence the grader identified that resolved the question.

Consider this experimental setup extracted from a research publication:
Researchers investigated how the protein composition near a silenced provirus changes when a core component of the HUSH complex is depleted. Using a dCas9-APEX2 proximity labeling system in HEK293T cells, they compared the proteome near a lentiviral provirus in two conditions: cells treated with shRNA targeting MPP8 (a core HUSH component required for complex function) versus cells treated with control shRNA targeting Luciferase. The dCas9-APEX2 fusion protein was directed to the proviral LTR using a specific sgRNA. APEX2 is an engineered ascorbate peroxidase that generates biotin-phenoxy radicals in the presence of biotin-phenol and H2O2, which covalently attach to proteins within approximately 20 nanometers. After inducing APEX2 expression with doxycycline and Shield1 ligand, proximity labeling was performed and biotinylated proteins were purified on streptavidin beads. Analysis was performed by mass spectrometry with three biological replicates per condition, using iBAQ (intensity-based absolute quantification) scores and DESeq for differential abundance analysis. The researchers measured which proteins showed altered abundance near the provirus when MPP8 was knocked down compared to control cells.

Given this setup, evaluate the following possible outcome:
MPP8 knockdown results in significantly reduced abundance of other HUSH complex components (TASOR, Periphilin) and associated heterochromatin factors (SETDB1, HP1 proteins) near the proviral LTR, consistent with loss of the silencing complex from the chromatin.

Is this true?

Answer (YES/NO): NO